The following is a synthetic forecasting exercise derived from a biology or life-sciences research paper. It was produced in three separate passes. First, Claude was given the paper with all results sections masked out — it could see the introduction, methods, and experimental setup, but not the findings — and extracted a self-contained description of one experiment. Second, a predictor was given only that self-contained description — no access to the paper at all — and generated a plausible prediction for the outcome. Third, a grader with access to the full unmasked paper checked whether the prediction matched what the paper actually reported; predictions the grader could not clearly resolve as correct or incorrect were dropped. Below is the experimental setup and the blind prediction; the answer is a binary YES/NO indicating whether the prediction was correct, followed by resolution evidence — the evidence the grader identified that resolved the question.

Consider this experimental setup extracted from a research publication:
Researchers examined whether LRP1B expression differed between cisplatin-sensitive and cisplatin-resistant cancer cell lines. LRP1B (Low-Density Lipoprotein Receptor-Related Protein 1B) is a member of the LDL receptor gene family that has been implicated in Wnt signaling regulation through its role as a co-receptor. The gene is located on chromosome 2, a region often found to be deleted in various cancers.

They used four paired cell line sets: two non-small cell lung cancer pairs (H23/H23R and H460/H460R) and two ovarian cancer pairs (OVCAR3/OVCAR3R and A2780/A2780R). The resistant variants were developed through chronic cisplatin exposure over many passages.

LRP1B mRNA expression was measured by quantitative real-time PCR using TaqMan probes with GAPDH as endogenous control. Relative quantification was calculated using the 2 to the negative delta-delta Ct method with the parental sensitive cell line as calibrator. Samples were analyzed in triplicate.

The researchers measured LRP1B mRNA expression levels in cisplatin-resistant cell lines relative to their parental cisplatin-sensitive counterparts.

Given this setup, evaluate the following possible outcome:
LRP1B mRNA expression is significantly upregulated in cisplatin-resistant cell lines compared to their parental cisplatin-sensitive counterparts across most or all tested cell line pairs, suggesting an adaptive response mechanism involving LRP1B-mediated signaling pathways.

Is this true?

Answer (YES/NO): NO